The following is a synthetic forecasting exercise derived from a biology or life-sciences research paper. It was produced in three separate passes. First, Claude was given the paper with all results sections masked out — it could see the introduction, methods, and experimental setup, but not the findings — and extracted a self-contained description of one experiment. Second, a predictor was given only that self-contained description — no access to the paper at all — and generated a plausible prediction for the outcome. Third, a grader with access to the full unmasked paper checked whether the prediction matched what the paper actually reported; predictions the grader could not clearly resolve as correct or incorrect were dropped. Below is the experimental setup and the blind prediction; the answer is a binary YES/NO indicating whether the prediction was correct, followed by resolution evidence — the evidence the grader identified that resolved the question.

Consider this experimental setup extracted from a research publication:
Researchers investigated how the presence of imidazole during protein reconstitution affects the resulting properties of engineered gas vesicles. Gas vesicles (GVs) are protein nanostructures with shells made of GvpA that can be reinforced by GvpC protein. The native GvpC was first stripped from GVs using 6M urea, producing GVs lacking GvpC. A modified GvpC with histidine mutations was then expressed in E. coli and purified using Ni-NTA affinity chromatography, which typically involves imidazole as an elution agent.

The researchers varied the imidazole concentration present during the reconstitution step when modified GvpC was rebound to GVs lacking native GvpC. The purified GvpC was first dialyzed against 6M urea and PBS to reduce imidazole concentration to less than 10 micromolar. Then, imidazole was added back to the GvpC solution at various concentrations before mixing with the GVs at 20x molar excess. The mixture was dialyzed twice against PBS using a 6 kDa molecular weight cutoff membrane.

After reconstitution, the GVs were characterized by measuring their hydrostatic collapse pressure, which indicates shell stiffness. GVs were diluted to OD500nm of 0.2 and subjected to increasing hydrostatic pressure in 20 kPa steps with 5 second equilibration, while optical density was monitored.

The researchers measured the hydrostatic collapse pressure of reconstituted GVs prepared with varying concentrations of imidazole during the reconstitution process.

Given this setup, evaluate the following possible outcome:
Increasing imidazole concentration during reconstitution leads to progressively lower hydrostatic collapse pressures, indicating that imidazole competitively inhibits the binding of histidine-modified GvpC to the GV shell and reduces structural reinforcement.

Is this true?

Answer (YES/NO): NO